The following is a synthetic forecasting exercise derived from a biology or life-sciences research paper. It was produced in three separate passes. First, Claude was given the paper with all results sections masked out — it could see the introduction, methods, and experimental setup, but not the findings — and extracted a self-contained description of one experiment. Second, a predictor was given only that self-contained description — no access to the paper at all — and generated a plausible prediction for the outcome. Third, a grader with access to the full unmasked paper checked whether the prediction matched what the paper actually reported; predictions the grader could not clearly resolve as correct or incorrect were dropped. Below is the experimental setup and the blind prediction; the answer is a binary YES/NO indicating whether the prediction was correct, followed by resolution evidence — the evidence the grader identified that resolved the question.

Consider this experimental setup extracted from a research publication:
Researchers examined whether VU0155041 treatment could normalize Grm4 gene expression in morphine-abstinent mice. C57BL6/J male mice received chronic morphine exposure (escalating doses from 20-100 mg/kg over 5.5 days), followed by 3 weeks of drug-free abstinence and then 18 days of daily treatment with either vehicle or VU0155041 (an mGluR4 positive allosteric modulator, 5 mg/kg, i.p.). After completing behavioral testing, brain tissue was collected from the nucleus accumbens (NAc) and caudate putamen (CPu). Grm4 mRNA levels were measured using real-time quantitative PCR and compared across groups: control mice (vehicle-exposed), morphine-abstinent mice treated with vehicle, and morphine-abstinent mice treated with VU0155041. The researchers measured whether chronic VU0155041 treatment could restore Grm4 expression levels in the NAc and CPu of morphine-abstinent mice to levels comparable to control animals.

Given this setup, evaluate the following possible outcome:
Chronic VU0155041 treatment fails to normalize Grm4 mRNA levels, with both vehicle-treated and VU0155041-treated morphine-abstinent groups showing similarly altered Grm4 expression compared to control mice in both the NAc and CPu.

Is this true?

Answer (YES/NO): NO